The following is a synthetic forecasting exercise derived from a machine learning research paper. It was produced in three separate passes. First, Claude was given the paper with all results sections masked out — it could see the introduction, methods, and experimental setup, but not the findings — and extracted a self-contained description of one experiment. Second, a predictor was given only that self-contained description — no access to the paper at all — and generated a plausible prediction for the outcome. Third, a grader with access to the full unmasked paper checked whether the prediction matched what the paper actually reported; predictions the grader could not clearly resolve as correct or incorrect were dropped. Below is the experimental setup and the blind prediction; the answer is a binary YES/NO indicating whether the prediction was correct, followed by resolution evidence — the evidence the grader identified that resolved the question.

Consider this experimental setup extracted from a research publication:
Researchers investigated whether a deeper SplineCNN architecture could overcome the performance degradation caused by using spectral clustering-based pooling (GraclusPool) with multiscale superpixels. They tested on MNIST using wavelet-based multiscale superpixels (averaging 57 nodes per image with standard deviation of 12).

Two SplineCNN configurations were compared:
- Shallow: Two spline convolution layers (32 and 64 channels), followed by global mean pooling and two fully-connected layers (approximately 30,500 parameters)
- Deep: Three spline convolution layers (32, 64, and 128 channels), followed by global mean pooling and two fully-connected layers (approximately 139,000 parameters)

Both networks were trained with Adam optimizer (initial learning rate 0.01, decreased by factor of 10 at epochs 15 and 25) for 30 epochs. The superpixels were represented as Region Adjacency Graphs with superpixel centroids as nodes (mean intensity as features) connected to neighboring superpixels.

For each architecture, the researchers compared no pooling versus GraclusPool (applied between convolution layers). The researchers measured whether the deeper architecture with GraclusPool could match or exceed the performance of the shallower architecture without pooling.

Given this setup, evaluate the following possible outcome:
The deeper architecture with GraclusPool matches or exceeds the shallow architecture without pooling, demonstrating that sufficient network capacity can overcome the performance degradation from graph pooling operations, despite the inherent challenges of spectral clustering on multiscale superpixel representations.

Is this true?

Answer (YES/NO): NO